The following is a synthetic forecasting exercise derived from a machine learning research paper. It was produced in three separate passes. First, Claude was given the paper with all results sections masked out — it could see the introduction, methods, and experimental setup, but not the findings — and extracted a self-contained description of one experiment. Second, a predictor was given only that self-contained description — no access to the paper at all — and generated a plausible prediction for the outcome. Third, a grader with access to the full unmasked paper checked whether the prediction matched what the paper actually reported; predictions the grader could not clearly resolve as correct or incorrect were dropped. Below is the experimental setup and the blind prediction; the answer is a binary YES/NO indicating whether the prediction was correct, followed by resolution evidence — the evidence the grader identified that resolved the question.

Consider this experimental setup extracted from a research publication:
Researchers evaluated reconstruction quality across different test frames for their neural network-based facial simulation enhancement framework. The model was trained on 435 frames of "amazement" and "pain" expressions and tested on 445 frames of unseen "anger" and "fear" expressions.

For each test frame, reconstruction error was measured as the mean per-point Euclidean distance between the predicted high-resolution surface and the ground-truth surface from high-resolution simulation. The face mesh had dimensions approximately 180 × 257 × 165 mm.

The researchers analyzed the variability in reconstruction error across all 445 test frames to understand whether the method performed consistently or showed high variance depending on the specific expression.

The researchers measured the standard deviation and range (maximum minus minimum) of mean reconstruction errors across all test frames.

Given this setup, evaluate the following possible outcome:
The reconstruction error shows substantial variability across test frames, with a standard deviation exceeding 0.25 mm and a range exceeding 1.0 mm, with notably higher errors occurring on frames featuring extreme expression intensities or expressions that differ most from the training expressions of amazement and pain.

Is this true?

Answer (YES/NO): NO